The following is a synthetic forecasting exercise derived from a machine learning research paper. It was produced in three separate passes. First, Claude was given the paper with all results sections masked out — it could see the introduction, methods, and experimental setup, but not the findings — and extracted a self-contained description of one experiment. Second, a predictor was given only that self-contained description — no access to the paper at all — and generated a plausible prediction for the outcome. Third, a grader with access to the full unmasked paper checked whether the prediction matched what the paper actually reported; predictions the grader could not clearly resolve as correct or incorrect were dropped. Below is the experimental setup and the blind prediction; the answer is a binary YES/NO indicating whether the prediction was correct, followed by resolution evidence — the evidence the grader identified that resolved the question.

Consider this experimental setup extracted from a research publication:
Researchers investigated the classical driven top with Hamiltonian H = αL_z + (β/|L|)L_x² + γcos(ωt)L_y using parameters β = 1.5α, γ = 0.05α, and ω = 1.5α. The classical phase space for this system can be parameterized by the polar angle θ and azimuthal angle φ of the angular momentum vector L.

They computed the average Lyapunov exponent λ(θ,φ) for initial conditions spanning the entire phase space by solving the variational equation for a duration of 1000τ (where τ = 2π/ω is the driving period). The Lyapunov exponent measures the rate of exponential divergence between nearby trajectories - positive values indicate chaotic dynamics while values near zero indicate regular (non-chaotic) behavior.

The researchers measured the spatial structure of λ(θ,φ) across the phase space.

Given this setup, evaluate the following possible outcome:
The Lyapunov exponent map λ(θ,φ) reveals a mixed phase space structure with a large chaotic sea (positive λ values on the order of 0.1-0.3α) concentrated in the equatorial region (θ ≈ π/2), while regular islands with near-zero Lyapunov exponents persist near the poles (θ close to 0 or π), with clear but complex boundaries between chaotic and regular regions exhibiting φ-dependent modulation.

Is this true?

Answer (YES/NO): NO